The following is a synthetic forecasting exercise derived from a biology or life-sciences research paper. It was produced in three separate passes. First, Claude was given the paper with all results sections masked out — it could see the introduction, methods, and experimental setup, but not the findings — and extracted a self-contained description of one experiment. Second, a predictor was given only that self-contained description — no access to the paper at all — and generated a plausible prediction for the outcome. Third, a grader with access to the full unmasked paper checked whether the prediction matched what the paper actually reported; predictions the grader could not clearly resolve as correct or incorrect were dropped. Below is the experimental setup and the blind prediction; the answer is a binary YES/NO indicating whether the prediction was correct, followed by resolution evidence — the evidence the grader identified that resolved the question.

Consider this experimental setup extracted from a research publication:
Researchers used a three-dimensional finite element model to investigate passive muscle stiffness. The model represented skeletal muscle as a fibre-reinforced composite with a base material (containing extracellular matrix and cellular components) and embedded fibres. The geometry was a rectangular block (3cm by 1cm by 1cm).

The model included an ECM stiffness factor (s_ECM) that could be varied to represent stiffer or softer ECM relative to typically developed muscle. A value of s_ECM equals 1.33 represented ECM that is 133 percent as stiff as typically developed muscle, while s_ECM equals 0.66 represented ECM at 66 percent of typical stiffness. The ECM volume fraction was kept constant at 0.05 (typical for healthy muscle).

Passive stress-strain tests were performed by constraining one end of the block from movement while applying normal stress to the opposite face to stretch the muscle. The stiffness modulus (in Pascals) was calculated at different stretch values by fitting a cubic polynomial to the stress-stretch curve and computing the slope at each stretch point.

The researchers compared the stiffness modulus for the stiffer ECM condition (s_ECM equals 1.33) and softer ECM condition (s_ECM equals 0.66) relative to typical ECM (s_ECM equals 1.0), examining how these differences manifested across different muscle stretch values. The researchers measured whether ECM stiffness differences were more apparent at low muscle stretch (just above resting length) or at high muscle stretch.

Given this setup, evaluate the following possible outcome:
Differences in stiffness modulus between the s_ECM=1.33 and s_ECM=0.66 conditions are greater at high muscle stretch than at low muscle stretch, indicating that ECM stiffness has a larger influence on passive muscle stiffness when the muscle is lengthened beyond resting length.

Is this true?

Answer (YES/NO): YES